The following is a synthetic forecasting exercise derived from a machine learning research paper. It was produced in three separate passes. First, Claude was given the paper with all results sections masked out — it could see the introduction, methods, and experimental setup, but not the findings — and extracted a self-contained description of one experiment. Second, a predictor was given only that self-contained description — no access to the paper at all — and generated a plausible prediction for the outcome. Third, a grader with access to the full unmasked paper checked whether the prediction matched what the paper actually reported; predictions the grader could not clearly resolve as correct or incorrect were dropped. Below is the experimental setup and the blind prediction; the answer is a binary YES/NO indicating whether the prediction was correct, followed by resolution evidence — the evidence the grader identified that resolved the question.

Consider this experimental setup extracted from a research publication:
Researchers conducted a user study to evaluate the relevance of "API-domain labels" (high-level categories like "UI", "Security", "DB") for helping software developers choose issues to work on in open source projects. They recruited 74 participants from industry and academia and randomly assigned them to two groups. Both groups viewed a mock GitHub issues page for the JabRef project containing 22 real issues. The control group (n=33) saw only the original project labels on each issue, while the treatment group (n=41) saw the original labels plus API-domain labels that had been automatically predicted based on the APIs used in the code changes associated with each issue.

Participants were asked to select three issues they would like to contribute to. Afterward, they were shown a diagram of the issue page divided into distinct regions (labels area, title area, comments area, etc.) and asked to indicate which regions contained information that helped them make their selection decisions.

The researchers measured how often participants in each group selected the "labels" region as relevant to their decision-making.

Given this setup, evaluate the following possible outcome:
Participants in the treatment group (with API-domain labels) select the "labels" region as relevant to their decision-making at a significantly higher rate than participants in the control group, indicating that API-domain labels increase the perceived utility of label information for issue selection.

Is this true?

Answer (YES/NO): YES